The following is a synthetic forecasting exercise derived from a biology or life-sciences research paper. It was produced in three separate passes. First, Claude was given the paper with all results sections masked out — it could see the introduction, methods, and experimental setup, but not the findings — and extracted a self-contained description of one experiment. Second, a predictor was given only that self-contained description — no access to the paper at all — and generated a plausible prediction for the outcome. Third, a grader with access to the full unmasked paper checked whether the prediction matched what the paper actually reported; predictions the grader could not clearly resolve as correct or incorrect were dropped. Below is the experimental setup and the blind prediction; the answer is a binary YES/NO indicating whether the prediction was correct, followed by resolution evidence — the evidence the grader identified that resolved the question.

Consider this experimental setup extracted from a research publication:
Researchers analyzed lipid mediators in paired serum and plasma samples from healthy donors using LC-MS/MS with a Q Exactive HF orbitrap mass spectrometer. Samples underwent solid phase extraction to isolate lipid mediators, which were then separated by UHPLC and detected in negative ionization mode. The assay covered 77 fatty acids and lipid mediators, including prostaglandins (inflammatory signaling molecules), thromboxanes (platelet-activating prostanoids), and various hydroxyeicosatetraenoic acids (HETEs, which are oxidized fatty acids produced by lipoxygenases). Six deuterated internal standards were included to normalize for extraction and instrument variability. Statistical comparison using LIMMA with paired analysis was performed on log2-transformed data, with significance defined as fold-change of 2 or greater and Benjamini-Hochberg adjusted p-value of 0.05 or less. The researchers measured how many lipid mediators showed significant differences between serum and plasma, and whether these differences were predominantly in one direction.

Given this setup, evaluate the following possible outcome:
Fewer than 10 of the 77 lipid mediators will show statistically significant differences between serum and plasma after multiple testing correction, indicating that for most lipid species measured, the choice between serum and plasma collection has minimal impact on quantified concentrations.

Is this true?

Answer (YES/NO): YES